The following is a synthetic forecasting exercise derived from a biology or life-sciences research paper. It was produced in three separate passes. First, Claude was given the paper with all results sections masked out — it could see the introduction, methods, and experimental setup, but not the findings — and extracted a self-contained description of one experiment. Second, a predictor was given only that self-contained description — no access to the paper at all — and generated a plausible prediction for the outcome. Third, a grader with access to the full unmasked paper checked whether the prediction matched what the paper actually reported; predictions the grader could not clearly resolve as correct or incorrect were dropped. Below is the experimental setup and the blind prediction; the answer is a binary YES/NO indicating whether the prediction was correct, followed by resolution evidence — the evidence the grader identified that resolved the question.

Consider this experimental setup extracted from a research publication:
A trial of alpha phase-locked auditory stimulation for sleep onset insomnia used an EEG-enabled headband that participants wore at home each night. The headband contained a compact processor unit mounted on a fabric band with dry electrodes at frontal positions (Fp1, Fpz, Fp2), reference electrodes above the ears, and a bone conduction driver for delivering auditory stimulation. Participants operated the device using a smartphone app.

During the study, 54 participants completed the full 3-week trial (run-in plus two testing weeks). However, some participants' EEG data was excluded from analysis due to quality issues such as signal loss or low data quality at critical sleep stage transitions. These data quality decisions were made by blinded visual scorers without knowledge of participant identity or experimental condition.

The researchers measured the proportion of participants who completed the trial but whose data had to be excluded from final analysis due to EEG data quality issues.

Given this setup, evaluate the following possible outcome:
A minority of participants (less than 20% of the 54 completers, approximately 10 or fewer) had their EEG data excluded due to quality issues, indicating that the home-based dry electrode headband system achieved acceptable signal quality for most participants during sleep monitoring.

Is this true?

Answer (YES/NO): NO